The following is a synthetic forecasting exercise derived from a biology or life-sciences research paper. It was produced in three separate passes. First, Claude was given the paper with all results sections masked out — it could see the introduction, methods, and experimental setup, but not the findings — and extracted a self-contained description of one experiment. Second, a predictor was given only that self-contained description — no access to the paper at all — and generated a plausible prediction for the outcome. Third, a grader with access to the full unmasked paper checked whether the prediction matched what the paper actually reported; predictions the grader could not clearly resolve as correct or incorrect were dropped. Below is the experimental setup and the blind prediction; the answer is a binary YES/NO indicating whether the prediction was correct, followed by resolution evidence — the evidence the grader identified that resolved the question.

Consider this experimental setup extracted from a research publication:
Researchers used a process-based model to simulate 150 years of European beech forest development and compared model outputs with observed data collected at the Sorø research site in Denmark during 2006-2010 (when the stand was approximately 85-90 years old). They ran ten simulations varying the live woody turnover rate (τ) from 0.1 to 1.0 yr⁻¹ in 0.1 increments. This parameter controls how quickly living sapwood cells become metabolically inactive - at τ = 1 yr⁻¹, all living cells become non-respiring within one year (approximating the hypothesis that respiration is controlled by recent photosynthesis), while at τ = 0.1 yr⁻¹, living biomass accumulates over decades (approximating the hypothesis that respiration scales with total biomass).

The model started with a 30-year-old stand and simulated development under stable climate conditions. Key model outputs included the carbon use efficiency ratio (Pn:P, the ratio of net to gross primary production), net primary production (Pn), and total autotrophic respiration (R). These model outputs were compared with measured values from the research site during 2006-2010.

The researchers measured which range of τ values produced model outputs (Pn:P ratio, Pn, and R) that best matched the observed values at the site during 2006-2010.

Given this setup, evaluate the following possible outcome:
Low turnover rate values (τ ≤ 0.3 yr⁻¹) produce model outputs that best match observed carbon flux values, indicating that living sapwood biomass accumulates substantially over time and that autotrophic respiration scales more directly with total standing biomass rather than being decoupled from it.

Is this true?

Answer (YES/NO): NO